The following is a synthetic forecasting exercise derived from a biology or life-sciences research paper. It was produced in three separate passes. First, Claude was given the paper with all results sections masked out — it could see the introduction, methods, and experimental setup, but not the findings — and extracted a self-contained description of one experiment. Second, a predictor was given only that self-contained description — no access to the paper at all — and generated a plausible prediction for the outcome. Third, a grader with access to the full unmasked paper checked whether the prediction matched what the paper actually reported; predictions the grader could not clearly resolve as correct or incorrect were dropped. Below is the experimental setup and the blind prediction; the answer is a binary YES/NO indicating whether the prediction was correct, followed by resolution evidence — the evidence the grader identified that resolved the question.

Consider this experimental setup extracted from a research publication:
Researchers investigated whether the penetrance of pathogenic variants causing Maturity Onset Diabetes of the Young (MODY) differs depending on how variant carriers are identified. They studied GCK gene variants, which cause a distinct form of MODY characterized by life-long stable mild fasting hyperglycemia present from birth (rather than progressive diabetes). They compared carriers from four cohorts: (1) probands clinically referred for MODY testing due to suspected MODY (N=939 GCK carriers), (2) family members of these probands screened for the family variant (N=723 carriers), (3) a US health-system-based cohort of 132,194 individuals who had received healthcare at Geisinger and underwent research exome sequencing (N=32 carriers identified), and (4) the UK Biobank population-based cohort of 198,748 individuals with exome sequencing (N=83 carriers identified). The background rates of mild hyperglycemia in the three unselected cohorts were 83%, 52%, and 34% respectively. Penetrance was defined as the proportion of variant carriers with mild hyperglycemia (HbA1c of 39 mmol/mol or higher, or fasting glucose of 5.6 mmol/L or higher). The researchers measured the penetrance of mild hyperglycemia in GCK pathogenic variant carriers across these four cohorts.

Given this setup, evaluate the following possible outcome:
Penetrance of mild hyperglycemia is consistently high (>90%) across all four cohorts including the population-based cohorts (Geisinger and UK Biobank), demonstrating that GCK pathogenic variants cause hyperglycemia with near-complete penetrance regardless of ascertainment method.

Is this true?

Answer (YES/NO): NO